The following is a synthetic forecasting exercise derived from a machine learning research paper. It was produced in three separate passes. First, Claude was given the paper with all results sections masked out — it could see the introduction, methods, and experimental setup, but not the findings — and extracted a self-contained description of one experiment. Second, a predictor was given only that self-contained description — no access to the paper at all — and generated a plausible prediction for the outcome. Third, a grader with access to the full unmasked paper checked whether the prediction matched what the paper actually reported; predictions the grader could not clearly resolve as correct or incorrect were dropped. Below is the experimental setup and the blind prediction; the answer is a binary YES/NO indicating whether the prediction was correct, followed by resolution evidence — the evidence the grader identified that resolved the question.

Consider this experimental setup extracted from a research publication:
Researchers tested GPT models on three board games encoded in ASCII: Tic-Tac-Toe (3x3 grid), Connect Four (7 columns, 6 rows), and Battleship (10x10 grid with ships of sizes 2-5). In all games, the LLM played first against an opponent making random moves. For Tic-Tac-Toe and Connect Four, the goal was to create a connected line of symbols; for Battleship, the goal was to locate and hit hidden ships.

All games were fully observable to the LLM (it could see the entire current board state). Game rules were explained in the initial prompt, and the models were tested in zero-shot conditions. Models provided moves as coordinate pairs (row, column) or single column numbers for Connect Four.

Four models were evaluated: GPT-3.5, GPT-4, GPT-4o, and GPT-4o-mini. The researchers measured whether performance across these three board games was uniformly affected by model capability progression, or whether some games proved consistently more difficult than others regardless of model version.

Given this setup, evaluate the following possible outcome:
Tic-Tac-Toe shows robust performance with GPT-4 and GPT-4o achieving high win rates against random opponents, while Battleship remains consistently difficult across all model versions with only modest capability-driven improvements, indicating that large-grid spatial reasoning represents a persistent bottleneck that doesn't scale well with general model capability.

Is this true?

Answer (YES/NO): NO